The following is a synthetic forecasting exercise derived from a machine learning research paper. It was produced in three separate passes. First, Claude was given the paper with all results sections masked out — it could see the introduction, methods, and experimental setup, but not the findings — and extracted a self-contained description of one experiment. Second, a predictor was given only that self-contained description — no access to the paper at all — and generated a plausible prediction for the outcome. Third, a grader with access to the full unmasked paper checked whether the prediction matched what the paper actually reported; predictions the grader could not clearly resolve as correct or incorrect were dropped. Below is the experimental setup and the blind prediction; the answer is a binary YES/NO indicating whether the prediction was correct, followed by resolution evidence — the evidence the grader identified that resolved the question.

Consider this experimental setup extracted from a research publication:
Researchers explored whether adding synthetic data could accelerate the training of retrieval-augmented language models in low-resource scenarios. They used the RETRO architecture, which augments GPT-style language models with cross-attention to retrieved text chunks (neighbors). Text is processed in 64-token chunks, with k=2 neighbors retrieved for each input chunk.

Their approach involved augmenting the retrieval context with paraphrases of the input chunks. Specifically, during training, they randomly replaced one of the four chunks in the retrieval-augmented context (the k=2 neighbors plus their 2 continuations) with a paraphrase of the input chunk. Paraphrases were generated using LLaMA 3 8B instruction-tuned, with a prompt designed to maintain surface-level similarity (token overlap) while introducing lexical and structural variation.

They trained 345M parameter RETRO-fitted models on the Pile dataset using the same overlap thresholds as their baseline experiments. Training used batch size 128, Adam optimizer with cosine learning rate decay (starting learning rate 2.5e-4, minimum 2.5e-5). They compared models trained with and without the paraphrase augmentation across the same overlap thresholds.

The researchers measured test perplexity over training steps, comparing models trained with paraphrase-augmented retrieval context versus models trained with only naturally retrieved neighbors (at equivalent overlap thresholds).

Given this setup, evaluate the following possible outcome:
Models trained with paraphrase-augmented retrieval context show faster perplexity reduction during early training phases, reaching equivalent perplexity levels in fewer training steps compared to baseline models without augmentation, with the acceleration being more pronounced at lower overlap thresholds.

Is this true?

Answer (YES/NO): NO